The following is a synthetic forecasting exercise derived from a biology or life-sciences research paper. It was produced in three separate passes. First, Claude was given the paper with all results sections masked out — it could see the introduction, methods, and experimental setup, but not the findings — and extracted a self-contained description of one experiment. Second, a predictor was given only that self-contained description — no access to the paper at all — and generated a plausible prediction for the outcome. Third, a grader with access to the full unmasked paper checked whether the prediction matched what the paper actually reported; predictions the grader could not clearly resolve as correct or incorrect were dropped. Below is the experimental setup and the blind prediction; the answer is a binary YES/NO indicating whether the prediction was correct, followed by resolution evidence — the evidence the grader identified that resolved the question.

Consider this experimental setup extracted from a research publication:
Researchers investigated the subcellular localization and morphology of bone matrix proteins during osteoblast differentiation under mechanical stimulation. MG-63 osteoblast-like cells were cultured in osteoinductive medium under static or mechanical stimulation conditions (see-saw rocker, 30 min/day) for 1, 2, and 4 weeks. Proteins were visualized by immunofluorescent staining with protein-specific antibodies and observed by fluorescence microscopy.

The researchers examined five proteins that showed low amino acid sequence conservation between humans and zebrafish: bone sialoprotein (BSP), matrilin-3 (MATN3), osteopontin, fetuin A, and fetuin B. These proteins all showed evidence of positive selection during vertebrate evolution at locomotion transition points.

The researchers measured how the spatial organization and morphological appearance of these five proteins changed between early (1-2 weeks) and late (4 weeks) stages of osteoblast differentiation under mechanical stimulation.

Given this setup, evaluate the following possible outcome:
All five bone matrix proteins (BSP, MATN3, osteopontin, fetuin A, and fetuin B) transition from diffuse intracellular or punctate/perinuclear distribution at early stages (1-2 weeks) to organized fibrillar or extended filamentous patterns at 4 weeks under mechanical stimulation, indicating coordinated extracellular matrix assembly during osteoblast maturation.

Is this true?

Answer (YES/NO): NO